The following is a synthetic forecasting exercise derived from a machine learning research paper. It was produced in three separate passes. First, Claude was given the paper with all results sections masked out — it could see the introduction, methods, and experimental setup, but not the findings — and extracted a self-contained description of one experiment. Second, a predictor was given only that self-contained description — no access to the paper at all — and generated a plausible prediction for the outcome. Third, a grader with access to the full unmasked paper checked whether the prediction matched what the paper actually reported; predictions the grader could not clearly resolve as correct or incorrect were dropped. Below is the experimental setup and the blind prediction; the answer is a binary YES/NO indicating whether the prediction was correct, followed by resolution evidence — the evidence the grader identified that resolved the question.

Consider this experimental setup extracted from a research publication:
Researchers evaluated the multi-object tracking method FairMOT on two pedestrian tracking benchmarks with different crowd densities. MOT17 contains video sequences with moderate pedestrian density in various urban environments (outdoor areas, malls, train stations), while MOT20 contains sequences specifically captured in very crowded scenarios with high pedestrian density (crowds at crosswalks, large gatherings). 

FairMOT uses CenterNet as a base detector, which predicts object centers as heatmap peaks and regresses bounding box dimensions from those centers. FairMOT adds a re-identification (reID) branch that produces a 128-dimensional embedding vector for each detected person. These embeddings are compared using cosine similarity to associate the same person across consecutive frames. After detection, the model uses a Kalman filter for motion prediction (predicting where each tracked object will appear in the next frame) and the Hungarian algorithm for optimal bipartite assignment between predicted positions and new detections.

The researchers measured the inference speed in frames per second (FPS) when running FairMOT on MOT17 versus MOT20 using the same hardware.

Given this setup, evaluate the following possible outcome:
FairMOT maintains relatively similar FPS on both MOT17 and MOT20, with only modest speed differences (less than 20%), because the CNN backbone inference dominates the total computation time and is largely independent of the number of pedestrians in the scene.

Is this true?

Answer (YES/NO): NO